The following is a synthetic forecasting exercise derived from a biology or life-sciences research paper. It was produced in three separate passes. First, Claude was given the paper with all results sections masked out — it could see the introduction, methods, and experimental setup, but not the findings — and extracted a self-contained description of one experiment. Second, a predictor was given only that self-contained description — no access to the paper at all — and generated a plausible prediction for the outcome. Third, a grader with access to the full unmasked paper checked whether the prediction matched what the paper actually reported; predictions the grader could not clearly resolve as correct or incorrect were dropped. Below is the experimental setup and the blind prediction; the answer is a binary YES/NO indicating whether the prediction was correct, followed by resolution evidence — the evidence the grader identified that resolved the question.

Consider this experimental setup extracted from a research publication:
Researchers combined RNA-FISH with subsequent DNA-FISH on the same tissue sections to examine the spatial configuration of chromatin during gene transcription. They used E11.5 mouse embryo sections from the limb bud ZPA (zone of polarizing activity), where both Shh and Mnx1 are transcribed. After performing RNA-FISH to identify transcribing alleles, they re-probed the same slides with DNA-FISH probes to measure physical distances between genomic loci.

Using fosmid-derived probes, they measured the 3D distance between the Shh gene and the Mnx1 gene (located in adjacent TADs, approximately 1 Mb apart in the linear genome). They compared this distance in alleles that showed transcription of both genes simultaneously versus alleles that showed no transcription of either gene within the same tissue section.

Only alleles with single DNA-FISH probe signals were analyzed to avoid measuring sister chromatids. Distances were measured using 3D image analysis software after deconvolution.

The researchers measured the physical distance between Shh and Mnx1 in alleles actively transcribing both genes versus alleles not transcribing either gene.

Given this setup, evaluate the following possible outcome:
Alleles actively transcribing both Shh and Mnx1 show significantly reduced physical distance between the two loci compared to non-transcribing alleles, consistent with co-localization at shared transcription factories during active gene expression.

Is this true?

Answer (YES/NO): YES